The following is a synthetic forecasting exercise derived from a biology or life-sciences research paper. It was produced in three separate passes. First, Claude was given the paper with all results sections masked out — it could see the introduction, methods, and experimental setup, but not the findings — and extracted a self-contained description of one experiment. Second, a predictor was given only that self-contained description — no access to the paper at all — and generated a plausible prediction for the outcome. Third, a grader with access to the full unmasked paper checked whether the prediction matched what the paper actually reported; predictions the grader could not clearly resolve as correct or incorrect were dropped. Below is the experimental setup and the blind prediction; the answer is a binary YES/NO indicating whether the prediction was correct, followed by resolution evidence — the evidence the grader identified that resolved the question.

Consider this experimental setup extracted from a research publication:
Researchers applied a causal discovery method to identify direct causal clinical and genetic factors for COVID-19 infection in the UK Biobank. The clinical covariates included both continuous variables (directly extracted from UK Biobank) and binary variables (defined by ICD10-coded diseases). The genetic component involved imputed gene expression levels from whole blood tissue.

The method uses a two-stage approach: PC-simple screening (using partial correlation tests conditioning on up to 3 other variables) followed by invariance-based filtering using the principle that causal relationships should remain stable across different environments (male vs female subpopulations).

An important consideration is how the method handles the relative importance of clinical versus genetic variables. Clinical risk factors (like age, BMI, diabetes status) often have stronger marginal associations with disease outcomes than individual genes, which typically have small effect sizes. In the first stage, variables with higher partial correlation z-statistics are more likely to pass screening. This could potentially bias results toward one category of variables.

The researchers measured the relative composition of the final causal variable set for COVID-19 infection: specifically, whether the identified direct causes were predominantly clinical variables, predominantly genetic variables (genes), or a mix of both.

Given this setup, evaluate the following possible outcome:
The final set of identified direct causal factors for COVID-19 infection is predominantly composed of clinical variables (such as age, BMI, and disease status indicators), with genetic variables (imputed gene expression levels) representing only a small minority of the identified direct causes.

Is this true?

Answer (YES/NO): NO